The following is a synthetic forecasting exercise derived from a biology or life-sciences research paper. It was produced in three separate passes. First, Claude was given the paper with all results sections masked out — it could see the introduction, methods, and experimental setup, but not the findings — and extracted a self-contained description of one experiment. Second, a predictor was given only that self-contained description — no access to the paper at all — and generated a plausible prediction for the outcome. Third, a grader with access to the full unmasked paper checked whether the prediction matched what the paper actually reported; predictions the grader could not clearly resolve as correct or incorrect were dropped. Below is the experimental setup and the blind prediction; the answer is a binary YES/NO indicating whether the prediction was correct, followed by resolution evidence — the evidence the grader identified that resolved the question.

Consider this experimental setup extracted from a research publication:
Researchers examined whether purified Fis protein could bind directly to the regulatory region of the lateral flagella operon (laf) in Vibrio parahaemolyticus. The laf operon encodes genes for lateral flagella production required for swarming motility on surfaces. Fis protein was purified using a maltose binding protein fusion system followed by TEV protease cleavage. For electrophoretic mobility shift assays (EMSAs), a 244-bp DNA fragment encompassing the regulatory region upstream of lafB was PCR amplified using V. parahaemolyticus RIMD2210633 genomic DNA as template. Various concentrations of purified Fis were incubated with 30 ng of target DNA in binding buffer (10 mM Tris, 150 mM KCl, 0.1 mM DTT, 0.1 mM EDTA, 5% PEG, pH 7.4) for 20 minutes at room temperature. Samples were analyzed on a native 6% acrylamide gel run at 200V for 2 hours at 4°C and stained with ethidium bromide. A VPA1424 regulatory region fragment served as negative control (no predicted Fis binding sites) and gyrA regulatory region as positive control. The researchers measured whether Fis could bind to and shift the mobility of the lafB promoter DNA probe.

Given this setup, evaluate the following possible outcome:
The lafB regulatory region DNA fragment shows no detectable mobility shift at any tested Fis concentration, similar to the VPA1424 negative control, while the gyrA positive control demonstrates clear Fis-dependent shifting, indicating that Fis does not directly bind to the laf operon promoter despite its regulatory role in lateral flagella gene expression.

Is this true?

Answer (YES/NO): NO